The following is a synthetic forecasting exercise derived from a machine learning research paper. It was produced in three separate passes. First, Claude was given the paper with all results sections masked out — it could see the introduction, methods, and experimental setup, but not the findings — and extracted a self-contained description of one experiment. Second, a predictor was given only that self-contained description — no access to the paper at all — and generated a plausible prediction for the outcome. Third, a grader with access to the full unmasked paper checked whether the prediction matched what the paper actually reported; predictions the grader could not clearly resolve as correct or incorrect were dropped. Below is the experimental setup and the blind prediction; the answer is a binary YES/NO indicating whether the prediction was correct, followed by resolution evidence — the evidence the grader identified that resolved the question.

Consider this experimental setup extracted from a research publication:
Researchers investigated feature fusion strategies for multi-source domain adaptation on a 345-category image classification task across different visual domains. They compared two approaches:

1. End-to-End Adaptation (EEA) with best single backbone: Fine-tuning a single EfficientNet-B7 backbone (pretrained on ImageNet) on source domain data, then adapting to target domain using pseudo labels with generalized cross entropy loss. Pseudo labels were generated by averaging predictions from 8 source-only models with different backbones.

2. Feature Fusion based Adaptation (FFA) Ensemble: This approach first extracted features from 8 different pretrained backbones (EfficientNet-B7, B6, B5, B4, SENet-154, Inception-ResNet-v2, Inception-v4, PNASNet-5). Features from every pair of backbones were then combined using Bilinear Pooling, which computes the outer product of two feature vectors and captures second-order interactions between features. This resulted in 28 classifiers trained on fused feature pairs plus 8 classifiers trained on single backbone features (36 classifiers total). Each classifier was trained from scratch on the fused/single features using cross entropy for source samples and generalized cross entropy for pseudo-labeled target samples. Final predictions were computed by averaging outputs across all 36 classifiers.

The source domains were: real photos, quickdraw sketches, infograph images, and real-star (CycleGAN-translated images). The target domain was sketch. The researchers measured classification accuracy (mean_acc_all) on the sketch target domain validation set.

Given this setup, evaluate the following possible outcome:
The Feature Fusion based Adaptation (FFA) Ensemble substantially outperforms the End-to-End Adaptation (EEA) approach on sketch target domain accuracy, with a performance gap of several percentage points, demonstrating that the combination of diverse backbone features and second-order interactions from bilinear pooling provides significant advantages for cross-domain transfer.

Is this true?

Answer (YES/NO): YES